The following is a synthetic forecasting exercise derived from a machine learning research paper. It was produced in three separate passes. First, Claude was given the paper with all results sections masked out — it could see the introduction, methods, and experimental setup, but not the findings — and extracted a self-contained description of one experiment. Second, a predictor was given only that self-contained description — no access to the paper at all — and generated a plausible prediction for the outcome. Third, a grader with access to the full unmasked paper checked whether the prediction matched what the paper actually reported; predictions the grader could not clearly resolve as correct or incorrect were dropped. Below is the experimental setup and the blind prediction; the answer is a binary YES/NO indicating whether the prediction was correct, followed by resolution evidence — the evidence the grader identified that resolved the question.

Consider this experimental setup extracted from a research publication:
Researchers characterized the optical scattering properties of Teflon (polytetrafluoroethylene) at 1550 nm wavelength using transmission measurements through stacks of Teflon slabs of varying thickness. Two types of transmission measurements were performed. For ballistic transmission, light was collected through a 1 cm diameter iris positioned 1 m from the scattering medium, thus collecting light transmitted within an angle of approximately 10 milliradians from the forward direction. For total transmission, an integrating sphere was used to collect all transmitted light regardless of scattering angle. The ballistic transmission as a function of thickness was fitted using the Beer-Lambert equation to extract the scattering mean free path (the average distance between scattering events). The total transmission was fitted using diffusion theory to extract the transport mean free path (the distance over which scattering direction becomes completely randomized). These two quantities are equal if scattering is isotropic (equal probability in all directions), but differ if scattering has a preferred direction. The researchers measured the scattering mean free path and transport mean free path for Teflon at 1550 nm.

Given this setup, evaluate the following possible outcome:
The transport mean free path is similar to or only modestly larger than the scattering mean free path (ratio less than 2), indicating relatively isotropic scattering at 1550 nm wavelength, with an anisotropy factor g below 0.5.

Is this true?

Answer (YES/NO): YES